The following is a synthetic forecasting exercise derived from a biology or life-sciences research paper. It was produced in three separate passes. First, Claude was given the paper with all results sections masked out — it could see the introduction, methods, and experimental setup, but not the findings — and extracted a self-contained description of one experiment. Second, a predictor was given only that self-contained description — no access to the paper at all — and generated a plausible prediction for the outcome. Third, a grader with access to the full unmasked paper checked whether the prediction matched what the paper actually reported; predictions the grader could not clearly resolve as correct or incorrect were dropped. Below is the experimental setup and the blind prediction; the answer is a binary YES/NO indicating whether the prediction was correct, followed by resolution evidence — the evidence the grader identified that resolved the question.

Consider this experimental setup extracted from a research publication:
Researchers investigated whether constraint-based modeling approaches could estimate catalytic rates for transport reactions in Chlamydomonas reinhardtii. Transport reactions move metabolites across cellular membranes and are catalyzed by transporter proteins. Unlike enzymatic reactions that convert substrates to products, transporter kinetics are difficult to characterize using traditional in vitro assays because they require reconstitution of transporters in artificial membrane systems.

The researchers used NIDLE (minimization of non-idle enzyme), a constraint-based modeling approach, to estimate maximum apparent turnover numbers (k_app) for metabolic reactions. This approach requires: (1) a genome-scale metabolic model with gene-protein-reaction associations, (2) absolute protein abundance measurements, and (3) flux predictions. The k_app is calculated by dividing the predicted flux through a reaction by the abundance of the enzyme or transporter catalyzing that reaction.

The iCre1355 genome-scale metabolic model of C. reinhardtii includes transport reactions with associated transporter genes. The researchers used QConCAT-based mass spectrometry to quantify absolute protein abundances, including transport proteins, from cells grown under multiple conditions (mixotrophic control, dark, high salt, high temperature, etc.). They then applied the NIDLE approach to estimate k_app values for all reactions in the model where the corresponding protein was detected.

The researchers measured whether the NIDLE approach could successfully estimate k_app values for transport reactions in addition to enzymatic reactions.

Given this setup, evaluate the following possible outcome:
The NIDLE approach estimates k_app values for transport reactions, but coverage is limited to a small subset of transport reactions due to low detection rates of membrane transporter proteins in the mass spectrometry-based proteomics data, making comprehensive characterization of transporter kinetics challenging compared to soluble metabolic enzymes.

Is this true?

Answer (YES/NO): NO